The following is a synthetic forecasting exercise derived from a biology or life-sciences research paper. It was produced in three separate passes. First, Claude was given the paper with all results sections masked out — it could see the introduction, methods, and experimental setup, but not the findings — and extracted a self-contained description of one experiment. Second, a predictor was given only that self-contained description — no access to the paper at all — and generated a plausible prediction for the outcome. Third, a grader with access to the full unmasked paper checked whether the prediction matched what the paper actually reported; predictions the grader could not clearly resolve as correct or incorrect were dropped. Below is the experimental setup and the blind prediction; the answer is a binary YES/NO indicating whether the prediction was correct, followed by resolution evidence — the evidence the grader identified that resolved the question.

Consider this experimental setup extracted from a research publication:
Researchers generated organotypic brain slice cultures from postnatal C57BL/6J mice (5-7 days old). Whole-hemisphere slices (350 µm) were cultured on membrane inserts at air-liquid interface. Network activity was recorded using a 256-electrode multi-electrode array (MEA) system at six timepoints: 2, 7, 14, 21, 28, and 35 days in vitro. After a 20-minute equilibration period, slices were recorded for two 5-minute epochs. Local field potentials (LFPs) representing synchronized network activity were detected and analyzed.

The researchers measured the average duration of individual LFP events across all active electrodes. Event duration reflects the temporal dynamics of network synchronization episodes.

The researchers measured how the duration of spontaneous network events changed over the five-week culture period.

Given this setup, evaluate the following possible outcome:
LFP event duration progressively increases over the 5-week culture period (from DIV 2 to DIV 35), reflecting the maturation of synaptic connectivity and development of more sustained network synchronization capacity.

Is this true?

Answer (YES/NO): NO